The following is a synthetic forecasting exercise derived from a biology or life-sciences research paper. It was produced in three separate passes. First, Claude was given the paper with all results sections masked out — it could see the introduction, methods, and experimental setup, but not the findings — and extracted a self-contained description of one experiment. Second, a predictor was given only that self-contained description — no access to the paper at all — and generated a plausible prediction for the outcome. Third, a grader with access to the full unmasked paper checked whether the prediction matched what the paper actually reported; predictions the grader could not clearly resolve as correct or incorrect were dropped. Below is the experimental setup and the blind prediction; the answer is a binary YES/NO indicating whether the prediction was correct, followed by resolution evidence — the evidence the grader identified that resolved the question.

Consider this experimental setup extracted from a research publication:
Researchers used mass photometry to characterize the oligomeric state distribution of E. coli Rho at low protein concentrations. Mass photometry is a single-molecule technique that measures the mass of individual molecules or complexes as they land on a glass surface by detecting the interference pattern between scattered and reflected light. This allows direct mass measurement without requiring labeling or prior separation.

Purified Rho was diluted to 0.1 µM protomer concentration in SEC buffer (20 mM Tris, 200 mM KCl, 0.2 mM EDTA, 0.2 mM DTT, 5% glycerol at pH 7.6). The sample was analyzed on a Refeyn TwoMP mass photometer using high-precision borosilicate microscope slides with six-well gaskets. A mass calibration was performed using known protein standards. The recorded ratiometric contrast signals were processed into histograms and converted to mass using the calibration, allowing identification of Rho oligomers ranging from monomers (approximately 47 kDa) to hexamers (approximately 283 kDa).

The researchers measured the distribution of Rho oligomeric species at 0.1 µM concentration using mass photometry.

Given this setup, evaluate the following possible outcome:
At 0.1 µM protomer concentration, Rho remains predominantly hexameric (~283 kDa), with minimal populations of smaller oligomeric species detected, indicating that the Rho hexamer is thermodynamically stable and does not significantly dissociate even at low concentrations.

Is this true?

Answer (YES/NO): NO